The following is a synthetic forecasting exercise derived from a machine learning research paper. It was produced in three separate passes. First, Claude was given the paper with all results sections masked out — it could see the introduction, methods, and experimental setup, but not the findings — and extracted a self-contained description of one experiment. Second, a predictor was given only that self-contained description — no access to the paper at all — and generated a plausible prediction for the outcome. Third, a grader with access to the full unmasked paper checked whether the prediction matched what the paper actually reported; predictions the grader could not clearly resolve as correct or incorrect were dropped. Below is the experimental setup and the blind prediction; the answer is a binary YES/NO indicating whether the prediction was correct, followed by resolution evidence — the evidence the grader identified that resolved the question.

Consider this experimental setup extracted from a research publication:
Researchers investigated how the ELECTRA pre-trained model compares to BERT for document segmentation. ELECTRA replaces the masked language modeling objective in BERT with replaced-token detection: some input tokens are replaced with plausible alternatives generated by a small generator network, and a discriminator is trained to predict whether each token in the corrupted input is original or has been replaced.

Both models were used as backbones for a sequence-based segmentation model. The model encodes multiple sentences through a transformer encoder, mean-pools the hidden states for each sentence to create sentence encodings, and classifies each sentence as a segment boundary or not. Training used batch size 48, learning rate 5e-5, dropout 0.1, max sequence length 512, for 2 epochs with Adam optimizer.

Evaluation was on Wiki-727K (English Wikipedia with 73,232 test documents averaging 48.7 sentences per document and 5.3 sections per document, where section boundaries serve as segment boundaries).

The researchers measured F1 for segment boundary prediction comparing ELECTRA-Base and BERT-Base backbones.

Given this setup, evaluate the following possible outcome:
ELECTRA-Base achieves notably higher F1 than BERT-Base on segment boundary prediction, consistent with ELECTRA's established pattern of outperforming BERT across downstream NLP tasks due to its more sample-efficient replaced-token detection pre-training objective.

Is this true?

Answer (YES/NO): YES